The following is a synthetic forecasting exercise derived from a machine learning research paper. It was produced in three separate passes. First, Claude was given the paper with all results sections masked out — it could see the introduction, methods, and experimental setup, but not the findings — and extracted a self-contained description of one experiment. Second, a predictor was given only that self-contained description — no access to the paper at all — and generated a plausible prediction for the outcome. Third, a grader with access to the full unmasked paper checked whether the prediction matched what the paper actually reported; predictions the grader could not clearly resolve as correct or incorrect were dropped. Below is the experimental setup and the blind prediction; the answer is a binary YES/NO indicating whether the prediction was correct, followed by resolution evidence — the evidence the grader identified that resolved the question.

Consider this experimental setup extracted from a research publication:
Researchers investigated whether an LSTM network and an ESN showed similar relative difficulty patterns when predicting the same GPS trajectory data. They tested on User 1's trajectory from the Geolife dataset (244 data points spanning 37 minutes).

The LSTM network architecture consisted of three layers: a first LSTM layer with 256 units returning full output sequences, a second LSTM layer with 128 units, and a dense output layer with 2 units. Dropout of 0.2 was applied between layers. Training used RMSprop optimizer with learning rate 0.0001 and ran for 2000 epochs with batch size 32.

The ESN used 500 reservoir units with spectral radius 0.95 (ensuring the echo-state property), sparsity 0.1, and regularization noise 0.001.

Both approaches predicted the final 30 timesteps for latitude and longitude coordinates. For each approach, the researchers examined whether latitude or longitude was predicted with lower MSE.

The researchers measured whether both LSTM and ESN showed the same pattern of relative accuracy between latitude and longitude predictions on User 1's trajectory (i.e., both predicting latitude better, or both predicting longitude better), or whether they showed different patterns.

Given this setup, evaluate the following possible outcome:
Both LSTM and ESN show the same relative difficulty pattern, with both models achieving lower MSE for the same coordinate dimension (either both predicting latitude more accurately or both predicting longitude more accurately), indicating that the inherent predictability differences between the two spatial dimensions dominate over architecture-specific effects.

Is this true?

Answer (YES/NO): NO